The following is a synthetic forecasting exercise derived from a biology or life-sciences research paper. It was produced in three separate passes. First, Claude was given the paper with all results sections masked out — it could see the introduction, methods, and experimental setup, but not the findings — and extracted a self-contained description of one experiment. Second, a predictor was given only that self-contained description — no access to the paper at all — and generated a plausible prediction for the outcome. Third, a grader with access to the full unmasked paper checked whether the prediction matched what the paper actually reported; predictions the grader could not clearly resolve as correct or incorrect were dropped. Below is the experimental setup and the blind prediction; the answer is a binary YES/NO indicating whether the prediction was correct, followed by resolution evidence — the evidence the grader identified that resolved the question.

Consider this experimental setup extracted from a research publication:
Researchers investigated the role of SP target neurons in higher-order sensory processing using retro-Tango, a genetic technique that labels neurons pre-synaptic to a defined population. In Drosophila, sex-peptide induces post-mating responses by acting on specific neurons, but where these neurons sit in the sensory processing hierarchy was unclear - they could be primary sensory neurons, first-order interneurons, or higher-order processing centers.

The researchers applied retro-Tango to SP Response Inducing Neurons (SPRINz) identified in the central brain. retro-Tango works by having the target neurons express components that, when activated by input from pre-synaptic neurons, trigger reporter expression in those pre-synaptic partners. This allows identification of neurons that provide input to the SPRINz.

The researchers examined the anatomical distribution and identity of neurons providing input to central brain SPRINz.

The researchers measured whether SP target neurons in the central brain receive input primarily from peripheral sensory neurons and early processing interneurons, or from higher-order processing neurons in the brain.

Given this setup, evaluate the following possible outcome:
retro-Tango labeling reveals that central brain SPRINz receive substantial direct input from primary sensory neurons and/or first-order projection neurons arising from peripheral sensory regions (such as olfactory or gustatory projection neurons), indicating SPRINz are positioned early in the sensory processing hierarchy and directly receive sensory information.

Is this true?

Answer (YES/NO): NO